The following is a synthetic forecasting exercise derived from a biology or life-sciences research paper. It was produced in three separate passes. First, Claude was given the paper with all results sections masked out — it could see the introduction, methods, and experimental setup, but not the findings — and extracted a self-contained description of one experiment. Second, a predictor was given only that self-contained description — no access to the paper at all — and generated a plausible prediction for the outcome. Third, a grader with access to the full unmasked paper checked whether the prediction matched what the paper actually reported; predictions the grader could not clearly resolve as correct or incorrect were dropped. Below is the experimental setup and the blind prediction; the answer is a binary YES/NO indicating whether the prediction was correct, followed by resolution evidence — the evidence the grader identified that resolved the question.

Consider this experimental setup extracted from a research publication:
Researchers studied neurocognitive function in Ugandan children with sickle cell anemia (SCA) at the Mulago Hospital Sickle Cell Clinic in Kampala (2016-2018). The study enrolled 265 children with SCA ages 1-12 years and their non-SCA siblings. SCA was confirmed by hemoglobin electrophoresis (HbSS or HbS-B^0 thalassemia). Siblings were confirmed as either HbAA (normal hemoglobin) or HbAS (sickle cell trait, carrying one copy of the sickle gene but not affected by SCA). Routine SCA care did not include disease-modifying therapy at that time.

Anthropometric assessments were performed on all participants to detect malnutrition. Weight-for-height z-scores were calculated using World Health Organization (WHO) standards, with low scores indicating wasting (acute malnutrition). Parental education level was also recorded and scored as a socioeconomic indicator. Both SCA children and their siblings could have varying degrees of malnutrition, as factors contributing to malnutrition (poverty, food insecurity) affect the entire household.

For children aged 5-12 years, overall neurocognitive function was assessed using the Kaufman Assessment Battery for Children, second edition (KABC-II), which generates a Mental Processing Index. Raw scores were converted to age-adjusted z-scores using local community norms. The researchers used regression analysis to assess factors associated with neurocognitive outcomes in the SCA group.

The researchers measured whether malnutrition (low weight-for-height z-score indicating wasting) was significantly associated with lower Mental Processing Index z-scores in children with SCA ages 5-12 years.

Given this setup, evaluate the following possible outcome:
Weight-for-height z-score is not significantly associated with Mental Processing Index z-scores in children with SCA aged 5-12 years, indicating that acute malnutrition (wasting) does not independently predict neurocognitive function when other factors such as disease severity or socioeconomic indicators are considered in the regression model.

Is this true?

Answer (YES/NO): NO